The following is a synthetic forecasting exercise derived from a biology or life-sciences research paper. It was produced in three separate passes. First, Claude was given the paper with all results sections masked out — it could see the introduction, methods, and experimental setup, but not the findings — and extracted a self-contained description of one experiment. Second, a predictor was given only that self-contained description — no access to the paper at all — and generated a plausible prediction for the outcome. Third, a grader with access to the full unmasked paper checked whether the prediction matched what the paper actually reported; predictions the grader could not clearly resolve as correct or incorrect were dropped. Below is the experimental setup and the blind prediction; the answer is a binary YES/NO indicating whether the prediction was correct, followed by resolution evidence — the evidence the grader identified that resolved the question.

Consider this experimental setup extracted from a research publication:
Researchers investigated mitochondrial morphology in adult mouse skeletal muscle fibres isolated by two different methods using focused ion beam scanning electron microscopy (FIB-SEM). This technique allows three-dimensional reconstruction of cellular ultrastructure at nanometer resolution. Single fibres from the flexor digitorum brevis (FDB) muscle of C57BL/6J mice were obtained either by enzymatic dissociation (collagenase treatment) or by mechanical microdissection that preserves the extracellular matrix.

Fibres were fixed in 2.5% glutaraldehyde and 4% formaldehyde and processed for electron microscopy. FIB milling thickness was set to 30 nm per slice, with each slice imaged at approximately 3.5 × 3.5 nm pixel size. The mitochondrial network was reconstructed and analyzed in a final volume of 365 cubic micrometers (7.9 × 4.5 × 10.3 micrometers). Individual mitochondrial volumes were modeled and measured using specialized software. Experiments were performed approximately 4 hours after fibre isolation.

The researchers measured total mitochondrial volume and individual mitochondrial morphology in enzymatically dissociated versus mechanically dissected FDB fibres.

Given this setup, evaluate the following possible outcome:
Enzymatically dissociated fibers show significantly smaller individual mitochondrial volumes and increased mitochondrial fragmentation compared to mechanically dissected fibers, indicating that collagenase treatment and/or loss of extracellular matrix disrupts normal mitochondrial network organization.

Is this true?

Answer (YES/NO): YES